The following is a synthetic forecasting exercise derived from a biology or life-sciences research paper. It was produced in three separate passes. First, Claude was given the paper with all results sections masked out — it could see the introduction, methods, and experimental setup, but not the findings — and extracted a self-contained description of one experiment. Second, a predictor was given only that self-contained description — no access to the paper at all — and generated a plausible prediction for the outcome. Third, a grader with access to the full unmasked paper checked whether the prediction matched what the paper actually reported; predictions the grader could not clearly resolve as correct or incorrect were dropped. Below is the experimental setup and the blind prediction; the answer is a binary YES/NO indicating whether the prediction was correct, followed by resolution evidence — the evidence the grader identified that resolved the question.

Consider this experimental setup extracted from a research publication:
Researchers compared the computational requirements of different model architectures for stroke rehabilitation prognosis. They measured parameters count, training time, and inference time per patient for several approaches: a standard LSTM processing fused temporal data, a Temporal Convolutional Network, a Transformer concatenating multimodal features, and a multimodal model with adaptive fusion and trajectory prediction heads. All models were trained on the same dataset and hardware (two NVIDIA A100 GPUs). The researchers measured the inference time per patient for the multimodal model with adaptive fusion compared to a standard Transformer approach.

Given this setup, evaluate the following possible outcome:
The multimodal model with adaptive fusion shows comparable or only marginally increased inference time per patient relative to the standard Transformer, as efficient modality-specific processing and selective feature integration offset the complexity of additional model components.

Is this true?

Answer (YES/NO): NO